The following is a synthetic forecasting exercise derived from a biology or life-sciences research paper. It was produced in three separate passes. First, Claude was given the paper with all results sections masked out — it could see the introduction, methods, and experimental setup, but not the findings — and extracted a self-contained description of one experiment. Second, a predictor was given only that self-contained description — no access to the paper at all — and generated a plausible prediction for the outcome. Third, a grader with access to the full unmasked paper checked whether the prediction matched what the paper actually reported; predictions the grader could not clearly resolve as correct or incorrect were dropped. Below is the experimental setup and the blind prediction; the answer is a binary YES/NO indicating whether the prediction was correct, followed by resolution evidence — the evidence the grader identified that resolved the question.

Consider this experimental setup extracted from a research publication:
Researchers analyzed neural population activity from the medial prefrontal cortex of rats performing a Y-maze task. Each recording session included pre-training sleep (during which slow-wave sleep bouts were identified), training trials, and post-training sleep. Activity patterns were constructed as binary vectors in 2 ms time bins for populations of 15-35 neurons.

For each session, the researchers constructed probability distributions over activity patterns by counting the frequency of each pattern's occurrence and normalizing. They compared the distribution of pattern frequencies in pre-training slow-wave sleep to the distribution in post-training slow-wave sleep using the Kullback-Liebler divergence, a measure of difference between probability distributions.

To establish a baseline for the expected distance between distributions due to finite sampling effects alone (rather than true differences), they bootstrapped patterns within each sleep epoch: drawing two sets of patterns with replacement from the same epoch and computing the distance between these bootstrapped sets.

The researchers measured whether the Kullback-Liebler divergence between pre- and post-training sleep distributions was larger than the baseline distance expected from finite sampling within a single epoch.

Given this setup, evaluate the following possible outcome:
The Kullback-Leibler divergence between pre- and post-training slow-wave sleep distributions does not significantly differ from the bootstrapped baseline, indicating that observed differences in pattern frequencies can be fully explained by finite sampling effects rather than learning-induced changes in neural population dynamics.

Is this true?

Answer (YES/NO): NO